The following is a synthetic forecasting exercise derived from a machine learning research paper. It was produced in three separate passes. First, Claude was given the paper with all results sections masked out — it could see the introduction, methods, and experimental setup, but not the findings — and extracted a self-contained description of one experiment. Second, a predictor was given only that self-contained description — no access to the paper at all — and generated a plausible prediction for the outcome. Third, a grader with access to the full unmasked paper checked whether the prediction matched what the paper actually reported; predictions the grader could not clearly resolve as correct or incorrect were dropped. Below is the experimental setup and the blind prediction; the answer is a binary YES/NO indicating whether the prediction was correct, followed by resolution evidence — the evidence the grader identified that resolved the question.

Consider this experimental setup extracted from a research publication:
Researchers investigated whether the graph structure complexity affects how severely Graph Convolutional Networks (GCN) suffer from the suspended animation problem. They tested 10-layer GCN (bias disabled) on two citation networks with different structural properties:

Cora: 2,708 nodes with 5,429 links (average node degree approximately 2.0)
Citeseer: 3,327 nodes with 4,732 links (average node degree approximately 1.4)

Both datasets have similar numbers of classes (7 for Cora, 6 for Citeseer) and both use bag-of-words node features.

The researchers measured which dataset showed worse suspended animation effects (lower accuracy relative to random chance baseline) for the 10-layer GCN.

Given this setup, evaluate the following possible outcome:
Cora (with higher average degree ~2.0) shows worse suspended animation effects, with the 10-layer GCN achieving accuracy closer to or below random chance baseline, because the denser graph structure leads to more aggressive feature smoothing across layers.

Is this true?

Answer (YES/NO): NO